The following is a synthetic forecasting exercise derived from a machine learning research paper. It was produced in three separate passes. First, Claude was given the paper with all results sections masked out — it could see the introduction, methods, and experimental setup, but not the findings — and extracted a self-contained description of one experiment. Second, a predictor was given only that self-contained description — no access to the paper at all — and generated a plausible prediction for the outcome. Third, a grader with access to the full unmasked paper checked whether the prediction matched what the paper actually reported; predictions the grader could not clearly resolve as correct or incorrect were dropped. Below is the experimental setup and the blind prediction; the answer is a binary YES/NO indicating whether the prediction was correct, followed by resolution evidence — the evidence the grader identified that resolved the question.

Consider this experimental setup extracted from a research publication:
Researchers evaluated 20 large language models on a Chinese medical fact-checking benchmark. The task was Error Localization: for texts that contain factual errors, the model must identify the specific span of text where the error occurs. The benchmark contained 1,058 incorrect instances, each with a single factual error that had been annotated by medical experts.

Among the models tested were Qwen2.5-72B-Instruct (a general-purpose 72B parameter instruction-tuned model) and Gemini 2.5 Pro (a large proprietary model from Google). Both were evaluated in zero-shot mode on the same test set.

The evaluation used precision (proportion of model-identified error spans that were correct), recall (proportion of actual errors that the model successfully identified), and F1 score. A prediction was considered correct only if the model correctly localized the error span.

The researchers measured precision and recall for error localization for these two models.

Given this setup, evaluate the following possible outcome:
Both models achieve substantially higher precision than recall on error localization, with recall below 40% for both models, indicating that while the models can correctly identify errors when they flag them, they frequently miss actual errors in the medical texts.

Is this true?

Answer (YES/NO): NO